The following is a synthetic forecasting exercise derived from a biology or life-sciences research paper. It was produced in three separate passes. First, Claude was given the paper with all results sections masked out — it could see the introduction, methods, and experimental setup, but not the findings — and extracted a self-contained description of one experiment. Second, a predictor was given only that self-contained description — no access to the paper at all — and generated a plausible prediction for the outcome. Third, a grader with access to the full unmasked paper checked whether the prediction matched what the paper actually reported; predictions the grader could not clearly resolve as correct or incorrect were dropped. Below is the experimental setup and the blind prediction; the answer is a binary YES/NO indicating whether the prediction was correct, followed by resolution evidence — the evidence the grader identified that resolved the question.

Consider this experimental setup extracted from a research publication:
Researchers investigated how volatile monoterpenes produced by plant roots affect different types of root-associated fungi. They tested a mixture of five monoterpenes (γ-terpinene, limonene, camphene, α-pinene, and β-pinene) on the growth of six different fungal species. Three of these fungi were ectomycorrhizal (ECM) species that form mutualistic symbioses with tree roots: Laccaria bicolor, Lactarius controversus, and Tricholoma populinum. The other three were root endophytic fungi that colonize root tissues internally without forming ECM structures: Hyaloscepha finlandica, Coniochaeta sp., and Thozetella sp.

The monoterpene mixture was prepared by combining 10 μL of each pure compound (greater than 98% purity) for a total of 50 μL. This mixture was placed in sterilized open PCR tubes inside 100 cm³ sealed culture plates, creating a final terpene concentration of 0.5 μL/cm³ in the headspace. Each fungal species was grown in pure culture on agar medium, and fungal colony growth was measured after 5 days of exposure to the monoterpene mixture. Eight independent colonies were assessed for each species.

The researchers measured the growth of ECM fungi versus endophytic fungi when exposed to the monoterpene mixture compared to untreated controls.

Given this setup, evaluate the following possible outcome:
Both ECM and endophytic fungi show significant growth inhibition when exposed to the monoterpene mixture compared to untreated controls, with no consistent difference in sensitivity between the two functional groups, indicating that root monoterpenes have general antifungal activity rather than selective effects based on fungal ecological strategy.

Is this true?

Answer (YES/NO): NO